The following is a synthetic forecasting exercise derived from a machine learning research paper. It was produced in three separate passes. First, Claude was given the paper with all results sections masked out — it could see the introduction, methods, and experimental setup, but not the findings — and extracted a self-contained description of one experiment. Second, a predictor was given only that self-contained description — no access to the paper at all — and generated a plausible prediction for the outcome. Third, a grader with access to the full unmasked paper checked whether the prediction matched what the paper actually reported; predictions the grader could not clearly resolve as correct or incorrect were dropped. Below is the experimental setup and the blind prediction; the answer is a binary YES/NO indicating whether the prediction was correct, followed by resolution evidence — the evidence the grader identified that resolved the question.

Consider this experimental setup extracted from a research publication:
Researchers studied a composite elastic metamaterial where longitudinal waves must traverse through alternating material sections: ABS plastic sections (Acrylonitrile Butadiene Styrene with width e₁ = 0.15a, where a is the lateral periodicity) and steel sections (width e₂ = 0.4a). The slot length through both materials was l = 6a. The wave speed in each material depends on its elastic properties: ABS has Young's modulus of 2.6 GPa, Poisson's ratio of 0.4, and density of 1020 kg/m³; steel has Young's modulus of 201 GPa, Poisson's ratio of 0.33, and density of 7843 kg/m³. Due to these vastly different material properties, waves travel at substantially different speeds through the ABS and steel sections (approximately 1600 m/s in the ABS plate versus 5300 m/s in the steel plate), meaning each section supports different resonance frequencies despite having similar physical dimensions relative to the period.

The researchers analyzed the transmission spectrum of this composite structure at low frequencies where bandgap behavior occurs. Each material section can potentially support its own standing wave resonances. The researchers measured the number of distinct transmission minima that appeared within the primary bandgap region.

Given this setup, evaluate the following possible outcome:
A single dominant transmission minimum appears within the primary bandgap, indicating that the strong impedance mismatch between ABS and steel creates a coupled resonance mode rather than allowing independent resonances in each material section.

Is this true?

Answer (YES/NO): NO